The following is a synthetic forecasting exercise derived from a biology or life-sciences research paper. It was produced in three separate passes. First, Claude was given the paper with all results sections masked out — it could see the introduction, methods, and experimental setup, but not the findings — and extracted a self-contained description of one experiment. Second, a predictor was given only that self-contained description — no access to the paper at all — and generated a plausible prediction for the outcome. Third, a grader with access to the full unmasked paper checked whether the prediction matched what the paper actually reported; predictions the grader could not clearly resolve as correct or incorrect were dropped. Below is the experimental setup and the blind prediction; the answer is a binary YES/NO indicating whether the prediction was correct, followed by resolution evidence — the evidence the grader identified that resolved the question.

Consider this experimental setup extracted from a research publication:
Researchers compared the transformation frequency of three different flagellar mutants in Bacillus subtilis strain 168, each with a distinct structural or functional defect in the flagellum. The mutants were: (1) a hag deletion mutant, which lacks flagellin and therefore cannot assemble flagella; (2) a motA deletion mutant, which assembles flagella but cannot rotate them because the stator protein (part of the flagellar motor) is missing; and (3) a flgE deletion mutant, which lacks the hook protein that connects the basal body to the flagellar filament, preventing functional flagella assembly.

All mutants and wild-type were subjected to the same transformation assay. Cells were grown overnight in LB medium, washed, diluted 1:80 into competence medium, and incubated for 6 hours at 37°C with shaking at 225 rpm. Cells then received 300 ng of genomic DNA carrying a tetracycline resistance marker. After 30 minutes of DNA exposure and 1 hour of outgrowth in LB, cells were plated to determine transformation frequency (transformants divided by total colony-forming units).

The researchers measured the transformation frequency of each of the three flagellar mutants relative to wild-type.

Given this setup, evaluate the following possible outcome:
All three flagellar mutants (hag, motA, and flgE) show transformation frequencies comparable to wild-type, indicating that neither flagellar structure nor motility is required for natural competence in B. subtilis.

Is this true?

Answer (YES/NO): NO